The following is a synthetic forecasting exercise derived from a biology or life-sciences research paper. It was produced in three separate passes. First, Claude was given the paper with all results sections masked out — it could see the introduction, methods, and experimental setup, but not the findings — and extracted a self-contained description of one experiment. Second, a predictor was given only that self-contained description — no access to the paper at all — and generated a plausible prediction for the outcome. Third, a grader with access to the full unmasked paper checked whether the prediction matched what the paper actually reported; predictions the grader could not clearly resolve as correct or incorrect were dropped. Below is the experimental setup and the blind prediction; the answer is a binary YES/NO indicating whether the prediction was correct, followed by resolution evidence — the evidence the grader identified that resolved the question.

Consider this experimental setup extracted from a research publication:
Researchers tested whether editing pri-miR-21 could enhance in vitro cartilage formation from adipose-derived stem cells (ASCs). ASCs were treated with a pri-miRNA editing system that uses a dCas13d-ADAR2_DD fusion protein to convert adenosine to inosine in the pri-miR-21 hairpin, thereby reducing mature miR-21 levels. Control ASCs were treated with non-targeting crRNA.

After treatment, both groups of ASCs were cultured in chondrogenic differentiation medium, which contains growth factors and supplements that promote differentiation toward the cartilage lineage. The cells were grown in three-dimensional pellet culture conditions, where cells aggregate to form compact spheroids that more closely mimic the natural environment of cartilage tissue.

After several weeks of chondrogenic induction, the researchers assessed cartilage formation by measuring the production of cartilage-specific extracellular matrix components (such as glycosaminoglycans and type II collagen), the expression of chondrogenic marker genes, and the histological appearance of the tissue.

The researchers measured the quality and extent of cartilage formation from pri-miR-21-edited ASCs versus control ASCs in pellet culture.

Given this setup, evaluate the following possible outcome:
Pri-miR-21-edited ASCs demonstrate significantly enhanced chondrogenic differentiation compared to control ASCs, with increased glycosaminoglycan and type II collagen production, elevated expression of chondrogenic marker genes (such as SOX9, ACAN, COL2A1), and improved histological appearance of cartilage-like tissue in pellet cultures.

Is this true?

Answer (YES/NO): YES